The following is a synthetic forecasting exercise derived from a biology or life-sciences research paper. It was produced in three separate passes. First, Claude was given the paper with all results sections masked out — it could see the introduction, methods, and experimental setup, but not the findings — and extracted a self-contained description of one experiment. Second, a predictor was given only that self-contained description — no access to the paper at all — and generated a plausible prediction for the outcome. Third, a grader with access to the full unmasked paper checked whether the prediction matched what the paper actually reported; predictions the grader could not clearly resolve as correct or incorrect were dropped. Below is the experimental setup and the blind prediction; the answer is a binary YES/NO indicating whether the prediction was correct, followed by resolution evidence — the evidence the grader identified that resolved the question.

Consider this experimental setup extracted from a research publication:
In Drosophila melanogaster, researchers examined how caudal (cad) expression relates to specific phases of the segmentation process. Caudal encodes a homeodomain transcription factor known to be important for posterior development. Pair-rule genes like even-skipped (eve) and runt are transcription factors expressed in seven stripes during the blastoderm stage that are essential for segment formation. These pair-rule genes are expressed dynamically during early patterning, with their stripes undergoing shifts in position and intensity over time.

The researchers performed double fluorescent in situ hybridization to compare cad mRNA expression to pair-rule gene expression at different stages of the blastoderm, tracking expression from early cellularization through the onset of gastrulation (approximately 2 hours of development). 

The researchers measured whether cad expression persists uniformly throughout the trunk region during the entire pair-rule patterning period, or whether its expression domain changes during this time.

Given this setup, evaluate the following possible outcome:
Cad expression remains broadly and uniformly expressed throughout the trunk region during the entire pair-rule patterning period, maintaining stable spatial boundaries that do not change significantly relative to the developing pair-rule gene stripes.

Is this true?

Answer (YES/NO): NO